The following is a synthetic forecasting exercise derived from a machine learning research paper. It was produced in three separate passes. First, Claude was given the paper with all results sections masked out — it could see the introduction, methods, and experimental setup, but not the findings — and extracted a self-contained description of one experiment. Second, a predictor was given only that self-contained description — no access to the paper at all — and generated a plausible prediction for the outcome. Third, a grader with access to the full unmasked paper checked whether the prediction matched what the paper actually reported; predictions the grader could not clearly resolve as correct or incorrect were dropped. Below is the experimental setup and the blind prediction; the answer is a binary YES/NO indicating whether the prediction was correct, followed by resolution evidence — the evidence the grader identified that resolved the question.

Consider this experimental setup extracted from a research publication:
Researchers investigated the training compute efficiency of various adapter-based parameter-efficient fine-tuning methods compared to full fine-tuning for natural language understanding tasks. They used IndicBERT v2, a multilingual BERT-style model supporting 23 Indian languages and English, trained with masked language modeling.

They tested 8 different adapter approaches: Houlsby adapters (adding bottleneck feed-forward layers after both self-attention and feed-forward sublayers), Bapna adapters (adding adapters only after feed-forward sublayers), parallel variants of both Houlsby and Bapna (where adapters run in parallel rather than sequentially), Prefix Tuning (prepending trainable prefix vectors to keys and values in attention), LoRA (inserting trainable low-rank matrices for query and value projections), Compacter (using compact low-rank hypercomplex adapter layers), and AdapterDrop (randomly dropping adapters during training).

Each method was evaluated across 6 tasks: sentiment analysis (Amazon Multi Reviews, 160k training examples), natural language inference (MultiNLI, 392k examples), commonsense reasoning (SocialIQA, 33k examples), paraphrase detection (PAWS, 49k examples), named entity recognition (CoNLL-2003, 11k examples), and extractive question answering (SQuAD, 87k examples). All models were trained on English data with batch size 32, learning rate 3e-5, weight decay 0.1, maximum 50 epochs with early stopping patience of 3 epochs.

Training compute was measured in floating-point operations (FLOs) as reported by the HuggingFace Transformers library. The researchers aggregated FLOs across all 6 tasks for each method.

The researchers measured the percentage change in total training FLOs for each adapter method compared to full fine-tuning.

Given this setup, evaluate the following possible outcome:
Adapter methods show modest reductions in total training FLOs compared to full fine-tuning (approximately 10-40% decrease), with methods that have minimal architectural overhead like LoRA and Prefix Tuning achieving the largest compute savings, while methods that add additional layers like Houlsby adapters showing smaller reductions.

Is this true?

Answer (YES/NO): NO